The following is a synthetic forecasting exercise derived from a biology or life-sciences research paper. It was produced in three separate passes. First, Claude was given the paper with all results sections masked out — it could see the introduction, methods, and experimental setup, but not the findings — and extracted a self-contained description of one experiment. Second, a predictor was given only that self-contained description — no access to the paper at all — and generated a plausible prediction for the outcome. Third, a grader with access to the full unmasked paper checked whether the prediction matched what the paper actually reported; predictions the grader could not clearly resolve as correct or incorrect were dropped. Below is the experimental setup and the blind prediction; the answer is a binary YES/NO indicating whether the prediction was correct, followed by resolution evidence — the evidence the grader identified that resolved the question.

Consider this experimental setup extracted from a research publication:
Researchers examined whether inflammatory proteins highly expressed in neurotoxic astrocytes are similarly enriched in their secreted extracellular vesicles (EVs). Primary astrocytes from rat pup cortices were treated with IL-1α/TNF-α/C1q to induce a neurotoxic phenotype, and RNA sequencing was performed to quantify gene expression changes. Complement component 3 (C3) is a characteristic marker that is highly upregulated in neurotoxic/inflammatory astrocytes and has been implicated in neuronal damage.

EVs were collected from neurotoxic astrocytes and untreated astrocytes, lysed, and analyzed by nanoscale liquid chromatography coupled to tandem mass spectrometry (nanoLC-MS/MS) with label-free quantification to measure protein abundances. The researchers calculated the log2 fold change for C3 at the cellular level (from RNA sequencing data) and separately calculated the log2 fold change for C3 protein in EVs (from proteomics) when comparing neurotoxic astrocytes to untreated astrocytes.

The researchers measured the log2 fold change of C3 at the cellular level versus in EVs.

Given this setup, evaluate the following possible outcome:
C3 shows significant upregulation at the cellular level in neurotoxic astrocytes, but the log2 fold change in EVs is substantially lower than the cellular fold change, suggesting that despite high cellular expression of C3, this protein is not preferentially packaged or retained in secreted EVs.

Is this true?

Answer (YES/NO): YES